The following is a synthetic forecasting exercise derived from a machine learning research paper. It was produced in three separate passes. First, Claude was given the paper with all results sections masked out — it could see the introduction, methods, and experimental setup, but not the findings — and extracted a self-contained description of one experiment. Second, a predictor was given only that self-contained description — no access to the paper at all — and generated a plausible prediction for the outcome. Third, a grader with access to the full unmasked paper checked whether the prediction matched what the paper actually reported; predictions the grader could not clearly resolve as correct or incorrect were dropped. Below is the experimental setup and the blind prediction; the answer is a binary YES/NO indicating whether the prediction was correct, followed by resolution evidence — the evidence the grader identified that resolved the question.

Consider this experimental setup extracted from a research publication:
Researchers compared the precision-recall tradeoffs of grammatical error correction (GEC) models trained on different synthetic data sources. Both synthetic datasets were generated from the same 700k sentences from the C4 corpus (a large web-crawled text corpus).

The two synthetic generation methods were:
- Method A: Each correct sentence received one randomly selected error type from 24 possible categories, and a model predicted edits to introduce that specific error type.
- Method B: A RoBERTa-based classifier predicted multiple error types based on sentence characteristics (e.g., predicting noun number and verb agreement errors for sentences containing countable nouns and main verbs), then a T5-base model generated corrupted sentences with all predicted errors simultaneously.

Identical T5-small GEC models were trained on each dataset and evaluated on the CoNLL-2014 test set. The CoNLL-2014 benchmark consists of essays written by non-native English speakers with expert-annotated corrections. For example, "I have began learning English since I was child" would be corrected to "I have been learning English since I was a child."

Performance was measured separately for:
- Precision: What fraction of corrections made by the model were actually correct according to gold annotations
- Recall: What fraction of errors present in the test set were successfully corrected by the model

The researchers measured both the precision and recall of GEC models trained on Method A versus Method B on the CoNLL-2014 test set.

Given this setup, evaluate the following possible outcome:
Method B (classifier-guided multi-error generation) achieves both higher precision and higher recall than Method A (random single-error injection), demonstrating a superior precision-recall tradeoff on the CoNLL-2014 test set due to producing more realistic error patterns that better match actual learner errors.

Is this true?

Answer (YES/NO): NO